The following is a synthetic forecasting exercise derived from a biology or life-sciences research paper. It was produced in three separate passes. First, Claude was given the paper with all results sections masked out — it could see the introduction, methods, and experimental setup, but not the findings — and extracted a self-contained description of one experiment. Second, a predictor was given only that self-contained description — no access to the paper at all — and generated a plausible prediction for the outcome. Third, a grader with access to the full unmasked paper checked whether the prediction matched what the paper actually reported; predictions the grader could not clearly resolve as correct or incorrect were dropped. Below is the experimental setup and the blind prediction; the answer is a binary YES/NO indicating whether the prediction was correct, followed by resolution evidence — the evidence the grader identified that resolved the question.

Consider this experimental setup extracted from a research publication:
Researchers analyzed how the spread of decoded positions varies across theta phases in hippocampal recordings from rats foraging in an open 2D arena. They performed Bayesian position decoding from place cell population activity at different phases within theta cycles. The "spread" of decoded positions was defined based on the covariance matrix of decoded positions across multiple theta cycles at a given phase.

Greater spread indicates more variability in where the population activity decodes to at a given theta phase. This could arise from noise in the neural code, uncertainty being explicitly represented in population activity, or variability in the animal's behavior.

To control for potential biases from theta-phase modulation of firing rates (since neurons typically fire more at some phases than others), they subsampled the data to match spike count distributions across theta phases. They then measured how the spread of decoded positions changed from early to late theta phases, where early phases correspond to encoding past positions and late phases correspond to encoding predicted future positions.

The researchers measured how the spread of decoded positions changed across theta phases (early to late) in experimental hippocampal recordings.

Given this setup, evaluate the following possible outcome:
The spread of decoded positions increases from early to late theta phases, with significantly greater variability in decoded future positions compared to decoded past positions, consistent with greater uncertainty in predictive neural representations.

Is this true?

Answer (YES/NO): YES